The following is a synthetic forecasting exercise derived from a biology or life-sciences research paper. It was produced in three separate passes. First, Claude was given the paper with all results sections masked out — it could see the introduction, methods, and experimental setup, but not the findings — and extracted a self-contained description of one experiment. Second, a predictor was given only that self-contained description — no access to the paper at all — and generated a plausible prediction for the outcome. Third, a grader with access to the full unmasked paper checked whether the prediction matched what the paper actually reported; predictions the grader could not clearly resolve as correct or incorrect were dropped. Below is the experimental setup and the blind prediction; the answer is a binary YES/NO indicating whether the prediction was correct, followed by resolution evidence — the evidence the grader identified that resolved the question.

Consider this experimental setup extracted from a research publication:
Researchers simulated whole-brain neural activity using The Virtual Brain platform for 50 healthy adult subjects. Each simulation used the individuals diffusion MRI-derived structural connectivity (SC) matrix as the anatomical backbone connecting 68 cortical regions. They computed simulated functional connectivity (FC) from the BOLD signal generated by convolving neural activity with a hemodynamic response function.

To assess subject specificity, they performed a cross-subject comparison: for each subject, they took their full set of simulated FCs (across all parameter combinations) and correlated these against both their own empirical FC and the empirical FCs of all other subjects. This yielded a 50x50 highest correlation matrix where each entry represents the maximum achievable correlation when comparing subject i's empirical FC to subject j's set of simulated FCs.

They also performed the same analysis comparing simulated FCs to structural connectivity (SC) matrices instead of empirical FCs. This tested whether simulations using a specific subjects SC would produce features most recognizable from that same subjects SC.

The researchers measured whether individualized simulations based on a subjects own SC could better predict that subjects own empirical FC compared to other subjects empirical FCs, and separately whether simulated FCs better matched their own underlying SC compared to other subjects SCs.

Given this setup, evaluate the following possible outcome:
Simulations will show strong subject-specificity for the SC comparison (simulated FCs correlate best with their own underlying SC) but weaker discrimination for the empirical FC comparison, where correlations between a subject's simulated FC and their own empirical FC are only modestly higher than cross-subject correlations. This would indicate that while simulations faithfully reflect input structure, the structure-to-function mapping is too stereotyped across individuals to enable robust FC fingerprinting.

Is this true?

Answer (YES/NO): YES